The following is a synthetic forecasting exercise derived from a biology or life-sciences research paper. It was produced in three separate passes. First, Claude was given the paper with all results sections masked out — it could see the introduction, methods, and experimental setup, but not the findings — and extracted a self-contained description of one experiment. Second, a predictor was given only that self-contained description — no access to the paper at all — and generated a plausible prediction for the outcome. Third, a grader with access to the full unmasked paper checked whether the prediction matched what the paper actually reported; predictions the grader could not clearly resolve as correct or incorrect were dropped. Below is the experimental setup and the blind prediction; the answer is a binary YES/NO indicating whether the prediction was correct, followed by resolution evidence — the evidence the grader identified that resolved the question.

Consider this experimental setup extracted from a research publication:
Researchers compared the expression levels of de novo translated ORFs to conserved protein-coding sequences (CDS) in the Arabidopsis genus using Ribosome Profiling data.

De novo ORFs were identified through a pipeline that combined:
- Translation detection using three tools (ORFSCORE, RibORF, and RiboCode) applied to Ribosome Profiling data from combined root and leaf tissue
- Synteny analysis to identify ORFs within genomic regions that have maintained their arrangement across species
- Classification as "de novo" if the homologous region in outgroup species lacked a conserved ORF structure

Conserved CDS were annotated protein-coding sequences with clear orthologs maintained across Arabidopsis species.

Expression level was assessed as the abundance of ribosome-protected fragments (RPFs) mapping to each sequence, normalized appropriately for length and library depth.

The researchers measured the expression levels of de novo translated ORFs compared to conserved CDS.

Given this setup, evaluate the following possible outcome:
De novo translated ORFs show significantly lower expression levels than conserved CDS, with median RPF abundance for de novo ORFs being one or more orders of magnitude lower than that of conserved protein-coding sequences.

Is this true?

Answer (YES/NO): NO